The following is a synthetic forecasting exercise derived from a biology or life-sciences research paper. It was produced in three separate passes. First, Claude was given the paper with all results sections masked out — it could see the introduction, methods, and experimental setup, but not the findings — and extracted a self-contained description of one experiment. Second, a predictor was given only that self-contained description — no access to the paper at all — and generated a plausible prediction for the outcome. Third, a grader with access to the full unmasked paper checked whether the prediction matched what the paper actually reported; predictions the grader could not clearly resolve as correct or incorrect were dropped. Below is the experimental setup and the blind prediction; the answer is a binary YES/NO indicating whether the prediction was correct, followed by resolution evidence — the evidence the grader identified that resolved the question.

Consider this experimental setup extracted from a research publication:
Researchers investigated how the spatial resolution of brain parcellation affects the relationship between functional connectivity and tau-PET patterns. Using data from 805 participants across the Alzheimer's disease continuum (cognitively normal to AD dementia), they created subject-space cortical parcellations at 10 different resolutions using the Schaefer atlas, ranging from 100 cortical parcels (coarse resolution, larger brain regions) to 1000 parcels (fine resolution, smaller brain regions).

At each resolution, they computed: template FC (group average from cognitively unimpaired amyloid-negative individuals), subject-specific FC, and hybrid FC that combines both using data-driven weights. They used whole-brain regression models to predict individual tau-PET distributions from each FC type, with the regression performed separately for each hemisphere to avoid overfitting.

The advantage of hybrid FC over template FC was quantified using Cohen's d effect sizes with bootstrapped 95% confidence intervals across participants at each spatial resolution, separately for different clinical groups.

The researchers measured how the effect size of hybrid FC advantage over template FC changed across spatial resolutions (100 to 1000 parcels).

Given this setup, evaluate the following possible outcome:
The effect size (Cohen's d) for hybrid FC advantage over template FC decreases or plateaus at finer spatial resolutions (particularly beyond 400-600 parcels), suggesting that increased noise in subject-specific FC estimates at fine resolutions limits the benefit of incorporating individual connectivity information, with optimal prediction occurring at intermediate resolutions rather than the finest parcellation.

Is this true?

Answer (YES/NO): NO